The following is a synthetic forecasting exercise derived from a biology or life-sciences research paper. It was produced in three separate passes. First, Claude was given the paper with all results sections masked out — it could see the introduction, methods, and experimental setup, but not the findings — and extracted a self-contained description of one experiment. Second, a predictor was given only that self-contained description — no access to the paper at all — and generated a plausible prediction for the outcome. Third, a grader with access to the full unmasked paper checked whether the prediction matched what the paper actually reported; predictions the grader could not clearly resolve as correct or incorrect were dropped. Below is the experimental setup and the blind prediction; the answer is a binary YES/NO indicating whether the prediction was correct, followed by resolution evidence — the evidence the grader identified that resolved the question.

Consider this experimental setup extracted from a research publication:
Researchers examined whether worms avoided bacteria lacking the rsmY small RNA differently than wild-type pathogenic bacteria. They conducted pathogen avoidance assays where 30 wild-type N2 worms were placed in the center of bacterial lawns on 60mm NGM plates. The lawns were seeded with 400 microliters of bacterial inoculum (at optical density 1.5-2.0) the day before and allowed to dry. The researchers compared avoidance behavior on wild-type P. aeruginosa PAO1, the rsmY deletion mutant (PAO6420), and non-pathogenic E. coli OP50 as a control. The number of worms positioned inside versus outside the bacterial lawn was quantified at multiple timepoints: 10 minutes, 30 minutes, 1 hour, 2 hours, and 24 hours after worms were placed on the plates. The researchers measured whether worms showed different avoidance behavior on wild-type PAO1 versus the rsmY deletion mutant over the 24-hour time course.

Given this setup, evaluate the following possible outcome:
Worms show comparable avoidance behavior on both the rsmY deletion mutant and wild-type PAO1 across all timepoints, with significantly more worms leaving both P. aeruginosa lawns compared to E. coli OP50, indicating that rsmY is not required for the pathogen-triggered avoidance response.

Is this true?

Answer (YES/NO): YES